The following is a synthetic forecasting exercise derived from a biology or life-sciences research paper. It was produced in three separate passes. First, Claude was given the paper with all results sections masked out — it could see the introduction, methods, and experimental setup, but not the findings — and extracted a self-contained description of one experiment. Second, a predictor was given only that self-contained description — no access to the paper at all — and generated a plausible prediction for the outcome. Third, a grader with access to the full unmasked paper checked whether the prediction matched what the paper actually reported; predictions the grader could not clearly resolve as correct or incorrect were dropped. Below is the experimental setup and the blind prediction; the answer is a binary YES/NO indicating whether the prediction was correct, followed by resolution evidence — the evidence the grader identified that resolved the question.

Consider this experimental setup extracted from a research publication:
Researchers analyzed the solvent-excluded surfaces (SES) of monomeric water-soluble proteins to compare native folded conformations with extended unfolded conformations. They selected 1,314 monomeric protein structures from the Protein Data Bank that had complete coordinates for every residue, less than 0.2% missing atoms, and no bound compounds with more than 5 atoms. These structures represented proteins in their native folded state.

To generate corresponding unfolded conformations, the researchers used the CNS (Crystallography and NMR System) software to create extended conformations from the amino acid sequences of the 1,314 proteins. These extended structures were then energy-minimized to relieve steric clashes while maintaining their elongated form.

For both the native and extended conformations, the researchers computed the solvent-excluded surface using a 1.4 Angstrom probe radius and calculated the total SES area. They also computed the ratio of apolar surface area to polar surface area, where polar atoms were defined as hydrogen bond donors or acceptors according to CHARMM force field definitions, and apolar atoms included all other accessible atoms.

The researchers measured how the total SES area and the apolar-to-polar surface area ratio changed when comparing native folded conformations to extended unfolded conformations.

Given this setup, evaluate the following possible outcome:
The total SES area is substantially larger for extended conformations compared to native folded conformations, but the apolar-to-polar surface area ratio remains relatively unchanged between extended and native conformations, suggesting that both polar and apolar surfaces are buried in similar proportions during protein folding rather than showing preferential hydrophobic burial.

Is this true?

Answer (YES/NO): NO